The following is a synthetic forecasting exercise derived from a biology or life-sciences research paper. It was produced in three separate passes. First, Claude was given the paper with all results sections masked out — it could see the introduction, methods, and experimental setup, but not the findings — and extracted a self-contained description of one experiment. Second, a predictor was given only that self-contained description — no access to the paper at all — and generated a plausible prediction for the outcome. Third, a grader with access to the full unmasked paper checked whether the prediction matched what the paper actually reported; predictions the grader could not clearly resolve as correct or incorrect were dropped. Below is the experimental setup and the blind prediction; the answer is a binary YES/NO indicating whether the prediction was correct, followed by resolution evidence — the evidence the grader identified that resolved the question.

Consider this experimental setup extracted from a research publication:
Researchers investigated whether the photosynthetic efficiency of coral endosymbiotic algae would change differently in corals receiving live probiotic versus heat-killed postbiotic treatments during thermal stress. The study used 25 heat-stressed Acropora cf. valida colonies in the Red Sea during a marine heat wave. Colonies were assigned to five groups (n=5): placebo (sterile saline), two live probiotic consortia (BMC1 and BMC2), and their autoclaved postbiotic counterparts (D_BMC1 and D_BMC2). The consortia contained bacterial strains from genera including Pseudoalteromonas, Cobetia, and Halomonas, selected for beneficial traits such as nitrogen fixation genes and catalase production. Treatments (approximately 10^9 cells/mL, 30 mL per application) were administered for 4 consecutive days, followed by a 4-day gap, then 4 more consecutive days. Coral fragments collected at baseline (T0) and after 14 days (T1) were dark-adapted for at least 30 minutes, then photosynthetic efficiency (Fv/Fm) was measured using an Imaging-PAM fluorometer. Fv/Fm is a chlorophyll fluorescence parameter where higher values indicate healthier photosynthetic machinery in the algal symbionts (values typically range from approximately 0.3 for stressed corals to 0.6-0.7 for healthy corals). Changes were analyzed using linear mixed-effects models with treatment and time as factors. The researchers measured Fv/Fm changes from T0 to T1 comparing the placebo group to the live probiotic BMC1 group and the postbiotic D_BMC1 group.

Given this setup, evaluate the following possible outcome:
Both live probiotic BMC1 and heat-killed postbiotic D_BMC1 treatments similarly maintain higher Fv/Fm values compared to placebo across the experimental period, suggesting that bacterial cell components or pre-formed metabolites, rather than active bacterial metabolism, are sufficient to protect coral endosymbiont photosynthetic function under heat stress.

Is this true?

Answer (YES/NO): NO